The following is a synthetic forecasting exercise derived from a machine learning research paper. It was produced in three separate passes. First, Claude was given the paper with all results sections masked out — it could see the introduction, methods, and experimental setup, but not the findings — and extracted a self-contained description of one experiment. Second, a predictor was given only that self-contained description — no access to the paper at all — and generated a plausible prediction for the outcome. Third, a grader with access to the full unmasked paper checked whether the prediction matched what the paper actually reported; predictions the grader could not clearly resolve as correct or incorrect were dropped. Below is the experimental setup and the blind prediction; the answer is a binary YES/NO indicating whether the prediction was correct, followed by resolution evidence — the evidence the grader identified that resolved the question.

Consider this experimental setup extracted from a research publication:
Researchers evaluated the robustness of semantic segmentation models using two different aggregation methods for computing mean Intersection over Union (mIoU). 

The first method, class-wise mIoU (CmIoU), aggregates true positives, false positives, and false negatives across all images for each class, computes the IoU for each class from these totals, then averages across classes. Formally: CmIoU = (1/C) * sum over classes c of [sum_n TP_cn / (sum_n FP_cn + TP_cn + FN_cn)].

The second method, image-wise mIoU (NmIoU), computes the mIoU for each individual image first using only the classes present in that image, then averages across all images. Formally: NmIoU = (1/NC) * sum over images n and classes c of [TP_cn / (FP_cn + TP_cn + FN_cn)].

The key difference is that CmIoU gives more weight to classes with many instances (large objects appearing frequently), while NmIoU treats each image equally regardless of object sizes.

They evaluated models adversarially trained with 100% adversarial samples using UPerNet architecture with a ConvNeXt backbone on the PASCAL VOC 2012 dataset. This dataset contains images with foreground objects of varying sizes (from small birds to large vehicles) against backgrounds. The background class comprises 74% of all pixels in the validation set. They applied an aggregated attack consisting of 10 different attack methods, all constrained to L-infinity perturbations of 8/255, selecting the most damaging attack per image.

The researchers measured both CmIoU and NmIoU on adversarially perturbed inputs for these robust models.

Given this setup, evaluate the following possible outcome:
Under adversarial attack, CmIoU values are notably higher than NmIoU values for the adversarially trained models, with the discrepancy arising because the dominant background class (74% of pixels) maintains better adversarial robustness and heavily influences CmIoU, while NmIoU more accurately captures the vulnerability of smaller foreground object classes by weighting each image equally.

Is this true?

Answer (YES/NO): NO